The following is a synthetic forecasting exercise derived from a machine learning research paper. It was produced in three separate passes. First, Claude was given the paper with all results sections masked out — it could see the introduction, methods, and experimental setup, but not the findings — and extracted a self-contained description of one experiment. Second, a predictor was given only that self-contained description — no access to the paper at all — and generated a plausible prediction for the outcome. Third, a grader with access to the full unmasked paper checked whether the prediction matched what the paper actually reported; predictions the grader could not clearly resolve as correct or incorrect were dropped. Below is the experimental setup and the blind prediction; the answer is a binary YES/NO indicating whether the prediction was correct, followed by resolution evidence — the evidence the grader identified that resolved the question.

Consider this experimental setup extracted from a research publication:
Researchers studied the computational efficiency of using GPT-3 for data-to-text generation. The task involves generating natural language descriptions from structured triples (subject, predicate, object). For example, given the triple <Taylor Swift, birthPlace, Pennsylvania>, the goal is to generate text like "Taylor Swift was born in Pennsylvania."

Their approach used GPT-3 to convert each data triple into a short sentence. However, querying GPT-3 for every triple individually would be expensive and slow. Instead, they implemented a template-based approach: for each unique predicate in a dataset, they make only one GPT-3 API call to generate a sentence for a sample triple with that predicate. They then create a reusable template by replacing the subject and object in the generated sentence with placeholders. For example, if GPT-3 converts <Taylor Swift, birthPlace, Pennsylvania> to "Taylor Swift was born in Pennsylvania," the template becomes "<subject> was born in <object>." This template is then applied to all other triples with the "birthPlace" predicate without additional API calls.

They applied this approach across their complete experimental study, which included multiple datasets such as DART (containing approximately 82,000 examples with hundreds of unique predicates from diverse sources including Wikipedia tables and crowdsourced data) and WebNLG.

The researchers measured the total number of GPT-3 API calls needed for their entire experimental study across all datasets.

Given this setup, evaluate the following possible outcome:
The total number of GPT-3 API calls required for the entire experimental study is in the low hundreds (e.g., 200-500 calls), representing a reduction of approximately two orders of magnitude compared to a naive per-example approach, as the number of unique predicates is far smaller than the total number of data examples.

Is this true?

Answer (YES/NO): NO